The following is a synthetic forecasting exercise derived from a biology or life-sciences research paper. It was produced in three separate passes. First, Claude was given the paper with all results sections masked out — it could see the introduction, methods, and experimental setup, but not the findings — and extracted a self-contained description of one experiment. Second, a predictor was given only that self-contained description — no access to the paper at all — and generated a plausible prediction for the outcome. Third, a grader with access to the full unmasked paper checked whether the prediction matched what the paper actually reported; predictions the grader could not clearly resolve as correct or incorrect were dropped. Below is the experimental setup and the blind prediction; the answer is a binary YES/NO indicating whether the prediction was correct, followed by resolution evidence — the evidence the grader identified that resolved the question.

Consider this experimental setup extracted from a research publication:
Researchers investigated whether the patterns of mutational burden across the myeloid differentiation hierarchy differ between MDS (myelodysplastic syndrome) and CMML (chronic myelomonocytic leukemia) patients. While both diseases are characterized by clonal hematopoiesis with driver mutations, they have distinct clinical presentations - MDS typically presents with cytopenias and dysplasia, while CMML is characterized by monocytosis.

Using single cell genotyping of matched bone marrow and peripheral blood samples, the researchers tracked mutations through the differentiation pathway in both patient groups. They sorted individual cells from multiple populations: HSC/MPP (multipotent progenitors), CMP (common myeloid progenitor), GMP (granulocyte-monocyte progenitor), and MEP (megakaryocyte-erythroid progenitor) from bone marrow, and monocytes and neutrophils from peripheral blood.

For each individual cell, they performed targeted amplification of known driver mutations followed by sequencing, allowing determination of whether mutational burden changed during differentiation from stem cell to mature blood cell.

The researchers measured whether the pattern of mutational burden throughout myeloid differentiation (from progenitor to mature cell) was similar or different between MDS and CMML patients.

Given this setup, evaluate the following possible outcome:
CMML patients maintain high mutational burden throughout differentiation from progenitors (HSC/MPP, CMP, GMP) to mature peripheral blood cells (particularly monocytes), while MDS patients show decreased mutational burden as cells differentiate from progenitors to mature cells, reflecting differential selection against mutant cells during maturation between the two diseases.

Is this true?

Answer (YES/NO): NO